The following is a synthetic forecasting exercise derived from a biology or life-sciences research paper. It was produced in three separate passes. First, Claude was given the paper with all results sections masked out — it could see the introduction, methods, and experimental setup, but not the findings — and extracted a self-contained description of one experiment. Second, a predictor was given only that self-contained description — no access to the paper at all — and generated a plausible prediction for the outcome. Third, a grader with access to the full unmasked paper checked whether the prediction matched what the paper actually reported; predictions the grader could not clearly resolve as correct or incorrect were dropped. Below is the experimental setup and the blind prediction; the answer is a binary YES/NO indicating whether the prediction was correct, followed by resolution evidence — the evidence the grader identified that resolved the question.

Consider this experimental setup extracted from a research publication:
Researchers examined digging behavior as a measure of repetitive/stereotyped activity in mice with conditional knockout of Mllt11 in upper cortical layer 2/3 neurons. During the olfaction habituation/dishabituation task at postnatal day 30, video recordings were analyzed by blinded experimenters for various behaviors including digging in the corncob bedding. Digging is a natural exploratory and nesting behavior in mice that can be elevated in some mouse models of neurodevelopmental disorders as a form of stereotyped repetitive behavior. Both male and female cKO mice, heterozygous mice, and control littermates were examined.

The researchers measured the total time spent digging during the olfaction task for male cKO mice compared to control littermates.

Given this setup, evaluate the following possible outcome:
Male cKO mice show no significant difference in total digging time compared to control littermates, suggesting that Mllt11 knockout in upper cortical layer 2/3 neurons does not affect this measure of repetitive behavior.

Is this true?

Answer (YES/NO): YES